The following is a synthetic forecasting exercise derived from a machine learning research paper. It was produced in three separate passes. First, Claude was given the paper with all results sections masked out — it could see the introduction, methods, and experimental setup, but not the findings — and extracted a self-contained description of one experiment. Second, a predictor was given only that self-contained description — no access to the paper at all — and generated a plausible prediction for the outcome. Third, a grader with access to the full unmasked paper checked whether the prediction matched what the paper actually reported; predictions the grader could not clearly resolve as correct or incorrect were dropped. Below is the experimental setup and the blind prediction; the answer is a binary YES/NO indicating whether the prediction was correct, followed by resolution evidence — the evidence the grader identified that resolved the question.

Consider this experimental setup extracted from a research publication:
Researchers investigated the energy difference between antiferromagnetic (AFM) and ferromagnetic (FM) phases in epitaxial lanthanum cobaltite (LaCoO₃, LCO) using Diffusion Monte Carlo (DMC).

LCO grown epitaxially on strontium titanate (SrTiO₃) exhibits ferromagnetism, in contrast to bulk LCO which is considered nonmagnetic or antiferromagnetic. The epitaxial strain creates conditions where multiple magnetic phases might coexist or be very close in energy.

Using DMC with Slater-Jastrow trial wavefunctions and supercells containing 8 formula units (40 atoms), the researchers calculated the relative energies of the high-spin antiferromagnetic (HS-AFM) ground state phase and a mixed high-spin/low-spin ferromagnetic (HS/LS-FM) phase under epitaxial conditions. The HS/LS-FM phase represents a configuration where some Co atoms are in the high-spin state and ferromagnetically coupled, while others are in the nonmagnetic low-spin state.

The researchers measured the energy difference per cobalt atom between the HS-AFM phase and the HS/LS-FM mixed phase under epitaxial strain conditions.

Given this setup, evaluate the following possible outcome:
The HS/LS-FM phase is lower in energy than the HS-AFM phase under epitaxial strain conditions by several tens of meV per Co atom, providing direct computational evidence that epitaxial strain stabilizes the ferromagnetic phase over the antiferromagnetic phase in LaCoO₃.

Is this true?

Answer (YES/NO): NO